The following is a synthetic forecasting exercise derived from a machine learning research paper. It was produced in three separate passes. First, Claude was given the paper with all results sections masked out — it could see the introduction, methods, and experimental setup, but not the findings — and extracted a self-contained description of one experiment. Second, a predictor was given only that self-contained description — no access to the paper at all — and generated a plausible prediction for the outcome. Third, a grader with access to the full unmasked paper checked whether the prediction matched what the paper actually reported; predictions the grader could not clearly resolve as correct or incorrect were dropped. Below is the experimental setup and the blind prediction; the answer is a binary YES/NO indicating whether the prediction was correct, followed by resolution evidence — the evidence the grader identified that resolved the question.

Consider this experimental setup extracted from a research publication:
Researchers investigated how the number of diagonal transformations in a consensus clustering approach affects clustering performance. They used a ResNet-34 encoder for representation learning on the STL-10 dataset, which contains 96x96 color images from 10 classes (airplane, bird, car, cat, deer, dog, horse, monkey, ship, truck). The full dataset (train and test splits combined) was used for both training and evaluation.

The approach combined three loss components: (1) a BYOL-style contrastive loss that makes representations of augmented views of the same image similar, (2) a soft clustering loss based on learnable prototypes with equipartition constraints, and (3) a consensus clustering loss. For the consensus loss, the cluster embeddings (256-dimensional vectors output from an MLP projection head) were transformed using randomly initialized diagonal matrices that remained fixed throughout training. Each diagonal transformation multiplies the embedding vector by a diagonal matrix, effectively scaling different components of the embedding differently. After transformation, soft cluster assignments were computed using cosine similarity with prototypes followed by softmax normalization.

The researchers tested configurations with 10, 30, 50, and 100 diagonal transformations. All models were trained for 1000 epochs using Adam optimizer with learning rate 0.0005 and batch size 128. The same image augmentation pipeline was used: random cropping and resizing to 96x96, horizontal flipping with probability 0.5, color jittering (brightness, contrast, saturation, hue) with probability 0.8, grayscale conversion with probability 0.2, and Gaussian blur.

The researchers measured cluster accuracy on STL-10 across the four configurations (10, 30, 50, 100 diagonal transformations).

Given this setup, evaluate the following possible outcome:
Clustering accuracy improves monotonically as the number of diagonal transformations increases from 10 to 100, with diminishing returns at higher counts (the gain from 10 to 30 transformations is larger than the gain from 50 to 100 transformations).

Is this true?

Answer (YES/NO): NO